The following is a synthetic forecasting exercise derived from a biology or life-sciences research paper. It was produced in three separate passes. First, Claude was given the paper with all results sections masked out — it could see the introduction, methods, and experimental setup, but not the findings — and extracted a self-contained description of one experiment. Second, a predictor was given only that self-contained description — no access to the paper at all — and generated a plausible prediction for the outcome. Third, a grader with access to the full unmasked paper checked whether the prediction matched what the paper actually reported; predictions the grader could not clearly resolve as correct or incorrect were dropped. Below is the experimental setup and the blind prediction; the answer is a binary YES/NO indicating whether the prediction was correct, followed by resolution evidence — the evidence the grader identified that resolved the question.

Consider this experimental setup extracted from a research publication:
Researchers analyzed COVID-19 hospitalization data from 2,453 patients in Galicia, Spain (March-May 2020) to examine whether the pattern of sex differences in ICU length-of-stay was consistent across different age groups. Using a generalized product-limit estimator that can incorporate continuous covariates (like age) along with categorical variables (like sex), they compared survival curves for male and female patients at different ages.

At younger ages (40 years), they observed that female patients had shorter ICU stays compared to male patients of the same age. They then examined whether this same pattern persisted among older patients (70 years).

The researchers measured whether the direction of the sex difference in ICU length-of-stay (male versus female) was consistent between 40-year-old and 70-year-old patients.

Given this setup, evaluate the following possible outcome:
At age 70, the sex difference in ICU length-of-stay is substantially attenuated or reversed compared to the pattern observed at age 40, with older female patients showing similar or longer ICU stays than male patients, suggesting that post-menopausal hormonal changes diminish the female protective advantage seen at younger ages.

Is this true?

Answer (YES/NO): YES